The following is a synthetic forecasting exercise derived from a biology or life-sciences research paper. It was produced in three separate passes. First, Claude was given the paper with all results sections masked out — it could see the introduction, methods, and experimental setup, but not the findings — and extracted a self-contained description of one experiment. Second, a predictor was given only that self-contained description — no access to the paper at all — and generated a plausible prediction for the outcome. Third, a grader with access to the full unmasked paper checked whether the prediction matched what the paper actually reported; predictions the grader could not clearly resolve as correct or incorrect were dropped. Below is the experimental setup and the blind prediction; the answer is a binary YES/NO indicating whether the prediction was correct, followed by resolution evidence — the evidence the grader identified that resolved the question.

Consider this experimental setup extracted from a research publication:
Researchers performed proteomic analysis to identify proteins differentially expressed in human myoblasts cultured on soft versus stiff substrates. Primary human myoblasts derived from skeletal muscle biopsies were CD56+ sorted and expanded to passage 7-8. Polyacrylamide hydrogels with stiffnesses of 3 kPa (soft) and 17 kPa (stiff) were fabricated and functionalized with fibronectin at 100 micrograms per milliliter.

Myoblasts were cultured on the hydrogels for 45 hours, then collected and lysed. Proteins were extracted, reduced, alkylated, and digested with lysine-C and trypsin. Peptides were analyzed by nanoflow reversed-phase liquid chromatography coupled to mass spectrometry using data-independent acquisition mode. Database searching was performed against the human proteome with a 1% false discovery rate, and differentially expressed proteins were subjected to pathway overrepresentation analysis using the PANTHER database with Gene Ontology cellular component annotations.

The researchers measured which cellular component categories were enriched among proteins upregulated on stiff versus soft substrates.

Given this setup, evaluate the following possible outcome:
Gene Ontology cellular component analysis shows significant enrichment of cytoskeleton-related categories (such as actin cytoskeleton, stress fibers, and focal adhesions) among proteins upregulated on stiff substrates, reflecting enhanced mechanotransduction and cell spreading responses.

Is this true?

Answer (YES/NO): NO